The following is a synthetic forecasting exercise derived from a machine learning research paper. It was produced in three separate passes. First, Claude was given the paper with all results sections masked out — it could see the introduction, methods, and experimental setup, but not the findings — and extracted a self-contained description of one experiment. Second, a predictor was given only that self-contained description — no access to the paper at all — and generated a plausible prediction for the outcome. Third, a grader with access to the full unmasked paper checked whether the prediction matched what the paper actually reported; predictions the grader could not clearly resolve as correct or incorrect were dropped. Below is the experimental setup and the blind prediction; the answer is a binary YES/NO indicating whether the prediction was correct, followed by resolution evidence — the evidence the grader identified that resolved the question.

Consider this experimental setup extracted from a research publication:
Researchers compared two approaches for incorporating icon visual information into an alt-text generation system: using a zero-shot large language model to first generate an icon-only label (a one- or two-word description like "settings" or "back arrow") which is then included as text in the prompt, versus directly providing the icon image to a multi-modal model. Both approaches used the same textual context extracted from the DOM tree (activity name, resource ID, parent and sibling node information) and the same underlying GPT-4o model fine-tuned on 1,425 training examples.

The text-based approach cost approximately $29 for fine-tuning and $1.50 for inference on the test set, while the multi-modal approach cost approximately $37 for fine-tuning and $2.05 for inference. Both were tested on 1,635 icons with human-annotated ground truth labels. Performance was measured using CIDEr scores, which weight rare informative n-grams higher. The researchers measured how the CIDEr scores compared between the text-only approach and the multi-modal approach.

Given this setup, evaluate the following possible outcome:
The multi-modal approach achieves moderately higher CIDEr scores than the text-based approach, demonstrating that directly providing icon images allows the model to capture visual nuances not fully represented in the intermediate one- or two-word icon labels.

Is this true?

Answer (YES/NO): NO